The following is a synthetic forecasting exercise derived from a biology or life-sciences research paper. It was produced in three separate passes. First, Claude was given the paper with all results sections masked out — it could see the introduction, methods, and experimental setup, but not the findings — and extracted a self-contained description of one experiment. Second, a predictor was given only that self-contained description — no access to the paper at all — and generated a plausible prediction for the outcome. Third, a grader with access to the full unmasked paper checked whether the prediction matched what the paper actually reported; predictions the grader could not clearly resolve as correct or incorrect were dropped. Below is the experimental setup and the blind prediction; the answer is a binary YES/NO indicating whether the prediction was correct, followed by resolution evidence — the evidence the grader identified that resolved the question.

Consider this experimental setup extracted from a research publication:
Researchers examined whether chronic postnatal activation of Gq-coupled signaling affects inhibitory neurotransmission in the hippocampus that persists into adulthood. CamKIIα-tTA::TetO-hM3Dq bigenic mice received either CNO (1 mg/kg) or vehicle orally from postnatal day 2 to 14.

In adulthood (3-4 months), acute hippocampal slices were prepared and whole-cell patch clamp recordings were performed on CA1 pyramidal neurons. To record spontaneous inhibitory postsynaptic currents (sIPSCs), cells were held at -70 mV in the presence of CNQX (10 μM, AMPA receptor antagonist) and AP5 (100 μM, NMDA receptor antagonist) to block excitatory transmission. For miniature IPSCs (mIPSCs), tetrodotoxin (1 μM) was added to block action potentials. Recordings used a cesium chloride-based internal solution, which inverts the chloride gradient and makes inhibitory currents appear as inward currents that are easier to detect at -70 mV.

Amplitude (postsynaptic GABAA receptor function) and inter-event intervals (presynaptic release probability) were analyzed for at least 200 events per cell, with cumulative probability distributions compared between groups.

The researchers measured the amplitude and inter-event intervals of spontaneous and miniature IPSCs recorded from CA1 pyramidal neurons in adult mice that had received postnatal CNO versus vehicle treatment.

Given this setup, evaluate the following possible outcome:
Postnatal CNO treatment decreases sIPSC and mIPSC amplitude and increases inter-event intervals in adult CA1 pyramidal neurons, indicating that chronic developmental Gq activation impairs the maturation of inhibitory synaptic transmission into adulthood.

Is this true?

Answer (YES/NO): NO